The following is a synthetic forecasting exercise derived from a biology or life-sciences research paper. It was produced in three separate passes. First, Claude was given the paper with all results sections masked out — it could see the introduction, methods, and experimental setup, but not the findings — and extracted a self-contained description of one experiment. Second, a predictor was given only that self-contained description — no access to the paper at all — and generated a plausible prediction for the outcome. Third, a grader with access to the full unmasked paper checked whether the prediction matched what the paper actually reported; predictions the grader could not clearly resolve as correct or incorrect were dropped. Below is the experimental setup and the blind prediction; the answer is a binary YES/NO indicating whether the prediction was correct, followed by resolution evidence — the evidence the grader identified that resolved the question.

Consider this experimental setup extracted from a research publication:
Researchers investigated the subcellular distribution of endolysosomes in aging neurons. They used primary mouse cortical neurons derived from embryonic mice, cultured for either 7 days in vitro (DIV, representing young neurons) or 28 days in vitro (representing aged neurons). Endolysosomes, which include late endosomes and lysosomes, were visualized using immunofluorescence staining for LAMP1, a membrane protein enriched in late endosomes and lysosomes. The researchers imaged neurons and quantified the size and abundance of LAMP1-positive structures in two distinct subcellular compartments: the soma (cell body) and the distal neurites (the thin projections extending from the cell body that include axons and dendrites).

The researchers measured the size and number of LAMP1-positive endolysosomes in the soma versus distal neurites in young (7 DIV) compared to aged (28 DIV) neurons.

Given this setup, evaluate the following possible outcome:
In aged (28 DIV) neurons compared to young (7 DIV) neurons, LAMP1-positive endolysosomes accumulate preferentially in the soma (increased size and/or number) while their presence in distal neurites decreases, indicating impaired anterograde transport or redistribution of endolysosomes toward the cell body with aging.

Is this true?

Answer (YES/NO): NO